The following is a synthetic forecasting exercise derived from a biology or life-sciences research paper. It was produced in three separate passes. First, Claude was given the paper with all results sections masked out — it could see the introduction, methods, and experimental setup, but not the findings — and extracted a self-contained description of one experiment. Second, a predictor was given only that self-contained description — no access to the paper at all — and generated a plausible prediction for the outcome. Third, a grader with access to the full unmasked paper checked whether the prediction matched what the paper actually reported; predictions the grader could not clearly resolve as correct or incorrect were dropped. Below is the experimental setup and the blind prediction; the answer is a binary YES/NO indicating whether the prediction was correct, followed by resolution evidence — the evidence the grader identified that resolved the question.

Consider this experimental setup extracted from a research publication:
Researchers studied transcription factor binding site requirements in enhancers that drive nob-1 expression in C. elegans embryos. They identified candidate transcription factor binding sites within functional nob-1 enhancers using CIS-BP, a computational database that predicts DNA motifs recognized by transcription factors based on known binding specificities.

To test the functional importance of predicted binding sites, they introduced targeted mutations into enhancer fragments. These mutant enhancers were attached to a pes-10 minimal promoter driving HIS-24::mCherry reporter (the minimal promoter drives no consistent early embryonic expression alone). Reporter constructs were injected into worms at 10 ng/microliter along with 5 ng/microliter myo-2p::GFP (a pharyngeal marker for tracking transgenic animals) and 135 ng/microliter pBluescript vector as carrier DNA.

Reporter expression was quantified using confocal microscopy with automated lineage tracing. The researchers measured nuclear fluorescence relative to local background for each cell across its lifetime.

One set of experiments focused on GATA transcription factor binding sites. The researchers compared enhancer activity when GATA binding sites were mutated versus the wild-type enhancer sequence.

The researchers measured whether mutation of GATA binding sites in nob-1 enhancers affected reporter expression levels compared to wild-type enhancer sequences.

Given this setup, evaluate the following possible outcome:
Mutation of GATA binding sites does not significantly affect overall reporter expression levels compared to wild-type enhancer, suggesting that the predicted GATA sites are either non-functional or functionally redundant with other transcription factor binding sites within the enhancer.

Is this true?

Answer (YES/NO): NO